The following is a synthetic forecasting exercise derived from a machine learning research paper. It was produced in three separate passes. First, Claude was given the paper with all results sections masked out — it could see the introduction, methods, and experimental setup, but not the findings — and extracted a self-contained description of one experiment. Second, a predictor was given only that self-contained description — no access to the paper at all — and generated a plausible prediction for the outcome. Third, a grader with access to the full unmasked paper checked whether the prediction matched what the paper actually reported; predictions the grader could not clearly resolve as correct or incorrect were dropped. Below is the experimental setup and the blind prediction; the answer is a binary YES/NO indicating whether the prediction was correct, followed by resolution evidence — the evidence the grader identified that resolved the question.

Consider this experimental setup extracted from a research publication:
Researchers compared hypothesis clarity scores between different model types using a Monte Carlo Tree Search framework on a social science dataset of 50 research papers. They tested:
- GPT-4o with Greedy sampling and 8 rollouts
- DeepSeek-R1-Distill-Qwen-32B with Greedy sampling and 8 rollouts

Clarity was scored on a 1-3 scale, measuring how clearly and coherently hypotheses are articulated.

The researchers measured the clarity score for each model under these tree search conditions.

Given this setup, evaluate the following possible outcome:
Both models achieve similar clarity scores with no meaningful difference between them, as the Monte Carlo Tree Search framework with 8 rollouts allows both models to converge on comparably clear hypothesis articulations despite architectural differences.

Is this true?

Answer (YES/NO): NO